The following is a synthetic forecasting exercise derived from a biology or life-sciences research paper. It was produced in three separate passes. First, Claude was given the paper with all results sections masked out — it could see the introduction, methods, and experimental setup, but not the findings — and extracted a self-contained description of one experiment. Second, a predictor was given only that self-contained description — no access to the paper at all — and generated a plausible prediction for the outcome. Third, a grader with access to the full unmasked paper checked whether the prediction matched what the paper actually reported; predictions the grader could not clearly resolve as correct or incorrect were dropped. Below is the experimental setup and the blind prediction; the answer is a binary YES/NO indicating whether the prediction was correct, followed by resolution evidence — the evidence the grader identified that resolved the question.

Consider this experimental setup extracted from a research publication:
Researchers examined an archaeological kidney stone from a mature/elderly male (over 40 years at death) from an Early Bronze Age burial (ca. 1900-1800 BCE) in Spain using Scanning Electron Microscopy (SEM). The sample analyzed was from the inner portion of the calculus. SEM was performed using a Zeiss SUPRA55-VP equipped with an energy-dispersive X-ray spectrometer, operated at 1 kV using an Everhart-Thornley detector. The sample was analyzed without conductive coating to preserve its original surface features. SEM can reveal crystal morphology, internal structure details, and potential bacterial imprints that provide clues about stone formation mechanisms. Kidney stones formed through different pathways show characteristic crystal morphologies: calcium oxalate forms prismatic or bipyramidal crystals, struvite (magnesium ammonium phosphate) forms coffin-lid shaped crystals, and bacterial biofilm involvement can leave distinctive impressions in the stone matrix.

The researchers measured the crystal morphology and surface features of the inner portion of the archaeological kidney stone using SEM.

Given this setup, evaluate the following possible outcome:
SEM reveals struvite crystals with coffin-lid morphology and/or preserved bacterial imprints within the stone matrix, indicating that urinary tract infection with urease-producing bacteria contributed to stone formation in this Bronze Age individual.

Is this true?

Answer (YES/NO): YES